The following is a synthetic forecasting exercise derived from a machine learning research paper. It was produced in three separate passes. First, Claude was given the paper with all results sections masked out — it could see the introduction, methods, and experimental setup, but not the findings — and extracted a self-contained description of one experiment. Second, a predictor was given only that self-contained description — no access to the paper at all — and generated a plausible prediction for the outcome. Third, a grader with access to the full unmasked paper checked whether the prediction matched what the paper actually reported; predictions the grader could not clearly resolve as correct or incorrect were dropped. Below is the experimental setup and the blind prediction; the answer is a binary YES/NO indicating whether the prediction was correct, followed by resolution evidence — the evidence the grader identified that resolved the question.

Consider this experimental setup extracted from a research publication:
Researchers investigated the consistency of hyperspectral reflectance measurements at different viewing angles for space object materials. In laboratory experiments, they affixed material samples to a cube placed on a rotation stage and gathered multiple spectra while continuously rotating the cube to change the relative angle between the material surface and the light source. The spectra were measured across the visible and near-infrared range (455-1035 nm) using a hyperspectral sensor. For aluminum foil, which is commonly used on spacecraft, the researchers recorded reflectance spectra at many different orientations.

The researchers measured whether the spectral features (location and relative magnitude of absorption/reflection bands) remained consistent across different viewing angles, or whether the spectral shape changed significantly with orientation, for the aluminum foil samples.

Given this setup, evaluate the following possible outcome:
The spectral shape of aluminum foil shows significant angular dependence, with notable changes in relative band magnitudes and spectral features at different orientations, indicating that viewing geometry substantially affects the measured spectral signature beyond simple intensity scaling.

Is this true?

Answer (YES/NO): NO